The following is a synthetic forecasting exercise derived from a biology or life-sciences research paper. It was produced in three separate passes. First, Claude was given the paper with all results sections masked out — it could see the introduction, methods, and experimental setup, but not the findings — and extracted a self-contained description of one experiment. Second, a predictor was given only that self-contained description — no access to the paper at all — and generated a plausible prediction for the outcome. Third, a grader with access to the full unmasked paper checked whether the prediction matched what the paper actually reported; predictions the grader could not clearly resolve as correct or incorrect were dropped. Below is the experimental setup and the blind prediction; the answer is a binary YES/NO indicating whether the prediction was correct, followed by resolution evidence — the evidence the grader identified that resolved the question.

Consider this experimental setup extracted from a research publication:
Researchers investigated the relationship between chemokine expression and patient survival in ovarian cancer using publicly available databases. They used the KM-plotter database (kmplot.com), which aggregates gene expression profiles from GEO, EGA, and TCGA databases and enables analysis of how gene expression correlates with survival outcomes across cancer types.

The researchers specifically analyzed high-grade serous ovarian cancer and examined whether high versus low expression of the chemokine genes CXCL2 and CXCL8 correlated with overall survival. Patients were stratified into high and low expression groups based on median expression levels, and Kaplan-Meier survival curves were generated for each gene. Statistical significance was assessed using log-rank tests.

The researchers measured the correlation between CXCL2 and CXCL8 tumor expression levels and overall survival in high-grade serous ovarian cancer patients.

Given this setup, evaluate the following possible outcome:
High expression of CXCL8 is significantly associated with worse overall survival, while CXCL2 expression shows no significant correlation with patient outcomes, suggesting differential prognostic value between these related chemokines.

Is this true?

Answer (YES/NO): NO